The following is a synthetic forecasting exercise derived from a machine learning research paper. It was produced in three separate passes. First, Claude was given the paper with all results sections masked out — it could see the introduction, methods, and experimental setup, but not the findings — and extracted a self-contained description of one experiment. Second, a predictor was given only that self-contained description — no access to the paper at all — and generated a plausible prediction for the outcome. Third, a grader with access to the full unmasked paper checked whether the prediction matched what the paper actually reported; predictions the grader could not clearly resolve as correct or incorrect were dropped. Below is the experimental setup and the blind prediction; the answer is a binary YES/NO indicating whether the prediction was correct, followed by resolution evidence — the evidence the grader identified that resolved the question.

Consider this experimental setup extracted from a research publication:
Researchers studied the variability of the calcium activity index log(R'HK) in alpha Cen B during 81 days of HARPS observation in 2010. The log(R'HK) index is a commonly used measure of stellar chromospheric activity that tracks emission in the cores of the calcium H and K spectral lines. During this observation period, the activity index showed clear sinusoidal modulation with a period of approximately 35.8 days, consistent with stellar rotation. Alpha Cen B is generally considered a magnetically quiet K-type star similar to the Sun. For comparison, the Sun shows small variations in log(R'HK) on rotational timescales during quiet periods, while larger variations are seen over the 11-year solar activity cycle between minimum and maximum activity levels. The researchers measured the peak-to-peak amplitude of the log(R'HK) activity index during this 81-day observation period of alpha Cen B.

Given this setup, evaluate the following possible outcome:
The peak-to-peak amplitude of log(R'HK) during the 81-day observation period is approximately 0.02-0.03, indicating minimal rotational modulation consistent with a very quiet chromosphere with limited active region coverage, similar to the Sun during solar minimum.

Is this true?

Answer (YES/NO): NO